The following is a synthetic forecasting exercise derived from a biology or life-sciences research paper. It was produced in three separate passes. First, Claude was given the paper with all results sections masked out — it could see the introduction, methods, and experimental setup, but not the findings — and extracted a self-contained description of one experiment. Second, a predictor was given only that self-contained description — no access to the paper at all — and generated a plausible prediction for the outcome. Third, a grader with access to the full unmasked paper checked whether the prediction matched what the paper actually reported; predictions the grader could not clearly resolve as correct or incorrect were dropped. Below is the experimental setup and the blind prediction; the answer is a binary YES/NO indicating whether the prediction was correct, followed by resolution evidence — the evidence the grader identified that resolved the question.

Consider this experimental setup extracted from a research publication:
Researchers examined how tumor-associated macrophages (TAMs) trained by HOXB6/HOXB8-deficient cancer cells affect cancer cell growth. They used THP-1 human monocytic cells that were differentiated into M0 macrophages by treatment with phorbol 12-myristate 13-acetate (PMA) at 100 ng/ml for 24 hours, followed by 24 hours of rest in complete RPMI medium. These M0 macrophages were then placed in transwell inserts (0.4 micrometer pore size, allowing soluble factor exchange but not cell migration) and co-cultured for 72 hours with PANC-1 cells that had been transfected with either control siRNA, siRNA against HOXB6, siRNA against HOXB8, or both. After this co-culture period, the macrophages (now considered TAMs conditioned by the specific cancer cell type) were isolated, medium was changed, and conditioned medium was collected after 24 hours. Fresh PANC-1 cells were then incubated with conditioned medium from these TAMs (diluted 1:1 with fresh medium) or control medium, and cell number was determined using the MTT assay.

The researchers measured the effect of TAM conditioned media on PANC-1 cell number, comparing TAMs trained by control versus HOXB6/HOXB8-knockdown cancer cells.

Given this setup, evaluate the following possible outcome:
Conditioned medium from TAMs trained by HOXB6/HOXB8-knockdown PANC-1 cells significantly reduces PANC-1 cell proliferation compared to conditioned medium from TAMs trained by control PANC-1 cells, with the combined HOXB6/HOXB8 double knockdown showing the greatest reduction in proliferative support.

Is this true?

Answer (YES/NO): NO